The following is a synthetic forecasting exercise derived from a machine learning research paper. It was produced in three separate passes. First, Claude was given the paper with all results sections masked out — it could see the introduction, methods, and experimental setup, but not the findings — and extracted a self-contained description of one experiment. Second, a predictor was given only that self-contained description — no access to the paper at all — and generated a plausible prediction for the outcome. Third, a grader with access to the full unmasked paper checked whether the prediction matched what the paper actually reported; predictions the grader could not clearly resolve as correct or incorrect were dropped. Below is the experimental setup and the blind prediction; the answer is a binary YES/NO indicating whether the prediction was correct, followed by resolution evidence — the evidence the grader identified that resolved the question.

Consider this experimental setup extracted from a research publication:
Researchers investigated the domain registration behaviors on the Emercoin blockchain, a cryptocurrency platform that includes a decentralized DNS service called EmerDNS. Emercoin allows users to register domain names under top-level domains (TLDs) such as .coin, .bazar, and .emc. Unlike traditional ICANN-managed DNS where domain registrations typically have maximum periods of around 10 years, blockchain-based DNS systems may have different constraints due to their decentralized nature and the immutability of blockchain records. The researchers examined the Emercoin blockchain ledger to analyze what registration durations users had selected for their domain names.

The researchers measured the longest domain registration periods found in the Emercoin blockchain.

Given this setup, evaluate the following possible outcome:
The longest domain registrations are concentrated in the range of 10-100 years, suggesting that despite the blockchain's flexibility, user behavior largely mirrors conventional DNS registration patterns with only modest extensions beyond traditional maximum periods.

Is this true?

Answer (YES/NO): NO